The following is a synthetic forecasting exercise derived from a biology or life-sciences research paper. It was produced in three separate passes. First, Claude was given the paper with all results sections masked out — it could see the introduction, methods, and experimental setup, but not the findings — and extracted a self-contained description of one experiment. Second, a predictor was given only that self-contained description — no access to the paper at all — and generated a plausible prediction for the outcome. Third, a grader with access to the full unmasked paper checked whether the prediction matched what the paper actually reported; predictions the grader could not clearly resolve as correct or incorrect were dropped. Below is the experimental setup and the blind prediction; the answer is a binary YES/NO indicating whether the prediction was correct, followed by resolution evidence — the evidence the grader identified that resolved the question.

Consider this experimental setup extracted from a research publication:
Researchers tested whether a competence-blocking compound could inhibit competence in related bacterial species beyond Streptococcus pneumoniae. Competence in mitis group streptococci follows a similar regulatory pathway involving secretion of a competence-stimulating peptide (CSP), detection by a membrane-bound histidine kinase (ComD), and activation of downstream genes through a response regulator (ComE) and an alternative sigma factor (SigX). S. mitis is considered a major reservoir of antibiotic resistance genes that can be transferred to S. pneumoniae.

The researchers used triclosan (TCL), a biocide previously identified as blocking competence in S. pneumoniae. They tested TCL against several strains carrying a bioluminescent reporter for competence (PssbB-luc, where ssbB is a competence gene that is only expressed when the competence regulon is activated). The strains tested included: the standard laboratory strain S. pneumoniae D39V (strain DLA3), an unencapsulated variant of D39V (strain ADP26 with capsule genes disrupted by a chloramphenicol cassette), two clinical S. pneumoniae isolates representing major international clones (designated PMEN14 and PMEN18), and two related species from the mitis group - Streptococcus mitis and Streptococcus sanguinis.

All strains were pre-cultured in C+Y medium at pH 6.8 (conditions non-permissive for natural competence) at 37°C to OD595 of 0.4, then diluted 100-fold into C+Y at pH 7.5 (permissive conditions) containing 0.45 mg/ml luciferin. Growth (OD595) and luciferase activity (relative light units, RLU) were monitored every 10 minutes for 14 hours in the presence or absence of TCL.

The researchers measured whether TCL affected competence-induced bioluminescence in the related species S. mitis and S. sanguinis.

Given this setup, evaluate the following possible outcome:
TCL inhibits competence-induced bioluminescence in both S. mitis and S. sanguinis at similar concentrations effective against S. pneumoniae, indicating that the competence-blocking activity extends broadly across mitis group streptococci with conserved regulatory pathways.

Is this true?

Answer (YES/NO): YES